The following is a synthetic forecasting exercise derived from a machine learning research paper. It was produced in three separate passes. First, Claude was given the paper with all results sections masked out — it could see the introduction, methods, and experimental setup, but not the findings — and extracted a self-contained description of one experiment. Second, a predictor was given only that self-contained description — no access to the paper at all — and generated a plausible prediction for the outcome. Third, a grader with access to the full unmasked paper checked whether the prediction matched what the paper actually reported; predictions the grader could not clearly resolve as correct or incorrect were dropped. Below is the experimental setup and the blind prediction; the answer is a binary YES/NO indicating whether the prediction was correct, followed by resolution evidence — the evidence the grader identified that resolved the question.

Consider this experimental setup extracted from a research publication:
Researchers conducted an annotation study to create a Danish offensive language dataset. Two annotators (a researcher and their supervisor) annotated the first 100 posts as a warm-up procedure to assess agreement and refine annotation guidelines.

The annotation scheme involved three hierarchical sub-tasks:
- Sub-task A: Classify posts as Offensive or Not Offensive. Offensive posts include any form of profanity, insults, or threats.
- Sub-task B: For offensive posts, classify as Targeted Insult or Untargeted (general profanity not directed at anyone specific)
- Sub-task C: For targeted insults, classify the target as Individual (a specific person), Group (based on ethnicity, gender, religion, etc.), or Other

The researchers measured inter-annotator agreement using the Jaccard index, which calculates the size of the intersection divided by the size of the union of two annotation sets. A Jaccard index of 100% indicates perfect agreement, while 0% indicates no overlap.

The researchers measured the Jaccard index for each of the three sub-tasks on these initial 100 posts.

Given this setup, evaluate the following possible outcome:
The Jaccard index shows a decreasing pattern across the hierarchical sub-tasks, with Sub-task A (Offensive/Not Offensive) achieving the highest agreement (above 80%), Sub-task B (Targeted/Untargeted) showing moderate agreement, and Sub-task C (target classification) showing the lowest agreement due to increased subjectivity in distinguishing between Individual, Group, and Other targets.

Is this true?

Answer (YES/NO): NO